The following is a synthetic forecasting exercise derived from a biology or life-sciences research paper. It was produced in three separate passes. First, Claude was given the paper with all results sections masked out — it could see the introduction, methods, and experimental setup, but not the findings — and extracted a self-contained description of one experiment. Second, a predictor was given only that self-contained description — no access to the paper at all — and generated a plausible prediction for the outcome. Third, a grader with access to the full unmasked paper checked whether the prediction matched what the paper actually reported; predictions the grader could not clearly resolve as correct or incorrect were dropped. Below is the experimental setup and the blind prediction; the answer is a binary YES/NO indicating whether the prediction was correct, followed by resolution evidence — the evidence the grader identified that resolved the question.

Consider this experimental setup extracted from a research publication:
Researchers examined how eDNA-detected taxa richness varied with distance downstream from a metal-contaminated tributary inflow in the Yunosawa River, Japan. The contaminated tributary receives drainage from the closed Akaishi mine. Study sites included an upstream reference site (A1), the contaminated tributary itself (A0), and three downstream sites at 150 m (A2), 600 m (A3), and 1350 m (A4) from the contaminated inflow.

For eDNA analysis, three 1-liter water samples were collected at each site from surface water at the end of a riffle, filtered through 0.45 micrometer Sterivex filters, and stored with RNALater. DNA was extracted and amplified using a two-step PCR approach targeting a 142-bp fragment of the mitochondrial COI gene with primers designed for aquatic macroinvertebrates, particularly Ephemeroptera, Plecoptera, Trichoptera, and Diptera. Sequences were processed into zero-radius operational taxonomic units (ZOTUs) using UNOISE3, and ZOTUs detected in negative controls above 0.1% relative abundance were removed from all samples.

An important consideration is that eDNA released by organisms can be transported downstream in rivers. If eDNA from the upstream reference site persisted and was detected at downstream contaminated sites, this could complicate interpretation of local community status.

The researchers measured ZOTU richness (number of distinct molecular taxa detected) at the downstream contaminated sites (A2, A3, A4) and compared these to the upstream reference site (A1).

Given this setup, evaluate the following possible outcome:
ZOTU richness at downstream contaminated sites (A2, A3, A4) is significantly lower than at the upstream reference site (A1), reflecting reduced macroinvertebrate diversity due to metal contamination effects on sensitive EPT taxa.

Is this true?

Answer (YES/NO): NO